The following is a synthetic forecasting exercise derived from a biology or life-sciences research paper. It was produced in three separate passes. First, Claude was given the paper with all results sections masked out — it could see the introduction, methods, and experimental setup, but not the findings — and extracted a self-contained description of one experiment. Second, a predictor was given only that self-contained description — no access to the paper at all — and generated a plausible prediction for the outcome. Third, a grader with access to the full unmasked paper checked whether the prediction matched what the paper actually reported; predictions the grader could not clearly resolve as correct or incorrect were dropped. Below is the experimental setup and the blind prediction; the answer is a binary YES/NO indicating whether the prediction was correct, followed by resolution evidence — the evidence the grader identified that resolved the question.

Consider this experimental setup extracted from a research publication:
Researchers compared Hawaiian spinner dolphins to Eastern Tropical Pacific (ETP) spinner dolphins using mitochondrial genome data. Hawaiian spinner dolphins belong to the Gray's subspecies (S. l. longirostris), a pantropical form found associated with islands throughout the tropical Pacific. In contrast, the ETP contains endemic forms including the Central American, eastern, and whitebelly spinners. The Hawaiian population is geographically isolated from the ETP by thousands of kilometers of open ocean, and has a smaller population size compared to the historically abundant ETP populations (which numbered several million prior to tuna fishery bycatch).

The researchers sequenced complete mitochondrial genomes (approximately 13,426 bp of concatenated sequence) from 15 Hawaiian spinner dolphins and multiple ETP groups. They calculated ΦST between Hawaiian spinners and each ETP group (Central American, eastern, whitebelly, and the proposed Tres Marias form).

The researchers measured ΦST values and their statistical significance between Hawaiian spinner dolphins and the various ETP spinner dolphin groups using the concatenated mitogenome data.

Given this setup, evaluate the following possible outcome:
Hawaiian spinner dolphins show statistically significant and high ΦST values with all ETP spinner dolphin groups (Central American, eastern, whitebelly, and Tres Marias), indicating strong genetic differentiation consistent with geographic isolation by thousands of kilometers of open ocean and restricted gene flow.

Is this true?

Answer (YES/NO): YES